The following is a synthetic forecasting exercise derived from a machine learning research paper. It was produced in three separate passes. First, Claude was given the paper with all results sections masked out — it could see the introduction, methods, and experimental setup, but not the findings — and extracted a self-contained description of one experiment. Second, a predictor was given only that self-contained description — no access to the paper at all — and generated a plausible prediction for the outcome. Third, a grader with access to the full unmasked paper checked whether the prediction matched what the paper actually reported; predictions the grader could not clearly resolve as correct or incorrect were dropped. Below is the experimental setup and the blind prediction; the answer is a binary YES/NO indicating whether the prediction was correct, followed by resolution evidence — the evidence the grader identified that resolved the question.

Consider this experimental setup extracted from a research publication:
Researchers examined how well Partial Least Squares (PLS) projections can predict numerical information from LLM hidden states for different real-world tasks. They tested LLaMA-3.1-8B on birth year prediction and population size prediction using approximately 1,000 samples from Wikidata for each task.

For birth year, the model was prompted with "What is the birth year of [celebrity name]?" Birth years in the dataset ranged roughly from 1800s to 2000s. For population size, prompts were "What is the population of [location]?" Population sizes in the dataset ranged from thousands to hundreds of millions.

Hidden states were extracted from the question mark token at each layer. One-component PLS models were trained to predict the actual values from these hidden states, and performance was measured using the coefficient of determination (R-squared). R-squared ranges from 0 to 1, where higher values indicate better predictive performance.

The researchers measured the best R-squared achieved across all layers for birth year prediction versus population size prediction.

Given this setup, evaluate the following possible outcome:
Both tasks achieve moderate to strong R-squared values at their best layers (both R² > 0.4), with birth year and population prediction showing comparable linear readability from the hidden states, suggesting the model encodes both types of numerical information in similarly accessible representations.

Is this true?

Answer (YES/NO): NO